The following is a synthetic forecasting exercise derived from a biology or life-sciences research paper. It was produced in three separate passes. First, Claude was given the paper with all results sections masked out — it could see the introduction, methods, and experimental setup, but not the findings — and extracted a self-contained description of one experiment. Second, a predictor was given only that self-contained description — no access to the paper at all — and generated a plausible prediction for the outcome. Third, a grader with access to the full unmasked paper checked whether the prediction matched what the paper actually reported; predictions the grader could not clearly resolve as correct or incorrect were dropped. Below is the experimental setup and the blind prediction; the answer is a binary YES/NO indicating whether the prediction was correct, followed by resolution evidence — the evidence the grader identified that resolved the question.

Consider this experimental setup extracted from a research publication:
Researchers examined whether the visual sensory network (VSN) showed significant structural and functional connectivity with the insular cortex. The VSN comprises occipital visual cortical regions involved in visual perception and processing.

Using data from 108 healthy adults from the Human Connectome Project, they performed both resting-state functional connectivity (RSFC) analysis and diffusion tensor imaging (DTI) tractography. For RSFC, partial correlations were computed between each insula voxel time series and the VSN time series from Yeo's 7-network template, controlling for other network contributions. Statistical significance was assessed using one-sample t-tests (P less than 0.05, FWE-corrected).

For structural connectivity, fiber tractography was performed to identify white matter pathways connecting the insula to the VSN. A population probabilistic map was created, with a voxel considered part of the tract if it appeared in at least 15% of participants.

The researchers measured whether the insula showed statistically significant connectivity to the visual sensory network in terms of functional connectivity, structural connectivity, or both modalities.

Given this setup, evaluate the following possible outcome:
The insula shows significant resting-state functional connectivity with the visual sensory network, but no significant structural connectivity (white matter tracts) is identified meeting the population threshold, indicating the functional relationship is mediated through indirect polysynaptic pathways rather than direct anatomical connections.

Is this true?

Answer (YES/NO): NO